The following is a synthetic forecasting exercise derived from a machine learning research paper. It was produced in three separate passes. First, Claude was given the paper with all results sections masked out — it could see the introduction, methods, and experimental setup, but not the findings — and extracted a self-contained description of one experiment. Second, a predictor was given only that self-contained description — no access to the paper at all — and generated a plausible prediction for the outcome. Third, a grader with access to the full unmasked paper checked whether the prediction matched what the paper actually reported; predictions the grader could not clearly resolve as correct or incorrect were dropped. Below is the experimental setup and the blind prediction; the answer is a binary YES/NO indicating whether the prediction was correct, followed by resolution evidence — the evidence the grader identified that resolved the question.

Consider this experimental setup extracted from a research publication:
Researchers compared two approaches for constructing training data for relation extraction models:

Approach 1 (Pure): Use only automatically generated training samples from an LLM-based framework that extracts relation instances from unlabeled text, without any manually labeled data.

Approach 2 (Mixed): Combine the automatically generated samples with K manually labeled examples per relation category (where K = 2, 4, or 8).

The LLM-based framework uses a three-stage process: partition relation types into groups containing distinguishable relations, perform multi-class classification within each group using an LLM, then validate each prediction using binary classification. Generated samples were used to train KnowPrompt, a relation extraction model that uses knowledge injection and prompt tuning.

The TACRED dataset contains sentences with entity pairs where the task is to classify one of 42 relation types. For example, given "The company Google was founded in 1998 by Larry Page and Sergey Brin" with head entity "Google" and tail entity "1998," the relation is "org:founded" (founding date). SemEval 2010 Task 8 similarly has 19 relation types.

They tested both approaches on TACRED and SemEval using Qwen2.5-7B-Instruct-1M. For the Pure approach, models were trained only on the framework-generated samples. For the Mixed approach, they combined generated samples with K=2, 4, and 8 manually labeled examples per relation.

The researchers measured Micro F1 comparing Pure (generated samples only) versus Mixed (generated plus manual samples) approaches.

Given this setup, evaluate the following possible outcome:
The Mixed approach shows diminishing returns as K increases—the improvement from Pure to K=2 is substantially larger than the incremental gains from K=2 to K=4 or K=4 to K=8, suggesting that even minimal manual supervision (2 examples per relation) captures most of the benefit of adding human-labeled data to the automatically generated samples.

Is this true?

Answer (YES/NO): NO